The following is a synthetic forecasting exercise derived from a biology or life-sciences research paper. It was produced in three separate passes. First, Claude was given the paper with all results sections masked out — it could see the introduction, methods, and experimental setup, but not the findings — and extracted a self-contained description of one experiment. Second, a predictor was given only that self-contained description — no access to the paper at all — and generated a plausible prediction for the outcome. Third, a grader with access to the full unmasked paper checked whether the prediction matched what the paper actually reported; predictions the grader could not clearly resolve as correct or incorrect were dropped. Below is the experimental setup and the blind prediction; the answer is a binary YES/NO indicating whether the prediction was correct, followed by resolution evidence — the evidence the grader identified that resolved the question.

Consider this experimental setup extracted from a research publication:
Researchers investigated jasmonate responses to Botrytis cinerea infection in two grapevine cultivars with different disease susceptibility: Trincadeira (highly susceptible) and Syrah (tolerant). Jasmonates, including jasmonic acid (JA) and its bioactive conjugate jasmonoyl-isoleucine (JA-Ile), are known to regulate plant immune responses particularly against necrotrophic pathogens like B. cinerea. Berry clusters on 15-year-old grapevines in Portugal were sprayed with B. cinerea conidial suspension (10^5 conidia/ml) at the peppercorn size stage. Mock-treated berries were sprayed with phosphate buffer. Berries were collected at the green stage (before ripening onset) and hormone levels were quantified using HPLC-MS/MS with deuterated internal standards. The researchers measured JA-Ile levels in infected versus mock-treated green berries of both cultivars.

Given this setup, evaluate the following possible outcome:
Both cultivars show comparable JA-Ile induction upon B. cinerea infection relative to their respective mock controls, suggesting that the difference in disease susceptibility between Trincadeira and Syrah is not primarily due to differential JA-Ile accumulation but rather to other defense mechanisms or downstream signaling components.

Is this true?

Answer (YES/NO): NO